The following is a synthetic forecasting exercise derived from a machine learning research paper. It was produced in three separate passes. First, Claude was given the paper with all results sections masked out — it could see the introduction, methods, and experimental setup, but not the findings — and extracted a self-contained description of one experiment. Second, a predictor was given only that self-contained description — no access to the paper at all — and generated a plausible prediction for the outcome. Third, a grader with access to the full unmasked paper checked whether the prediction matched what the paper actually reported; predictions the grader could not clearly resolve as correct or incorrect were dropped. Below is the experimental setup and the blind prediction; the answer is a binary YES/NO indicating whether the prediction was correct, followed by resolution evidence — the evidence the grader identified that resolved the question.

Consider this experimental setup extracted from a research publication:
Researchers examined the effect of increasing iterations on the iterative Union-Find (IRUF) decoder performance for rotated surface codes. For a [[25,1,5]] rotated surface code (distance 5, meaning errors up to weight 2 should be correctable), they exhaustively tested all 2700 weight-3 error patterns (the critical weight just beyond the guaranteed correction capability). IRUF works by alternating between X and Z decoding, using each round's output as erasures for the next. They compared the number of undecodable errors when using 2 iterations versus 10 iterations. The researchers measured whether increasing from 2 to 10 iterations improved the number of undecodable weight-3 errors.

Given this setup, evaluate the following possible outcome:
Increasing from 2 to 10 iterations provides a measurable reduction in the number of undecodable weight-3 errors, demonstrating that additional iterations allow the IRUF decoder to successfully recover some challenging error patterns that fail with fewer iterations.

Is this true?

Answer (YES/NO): NO